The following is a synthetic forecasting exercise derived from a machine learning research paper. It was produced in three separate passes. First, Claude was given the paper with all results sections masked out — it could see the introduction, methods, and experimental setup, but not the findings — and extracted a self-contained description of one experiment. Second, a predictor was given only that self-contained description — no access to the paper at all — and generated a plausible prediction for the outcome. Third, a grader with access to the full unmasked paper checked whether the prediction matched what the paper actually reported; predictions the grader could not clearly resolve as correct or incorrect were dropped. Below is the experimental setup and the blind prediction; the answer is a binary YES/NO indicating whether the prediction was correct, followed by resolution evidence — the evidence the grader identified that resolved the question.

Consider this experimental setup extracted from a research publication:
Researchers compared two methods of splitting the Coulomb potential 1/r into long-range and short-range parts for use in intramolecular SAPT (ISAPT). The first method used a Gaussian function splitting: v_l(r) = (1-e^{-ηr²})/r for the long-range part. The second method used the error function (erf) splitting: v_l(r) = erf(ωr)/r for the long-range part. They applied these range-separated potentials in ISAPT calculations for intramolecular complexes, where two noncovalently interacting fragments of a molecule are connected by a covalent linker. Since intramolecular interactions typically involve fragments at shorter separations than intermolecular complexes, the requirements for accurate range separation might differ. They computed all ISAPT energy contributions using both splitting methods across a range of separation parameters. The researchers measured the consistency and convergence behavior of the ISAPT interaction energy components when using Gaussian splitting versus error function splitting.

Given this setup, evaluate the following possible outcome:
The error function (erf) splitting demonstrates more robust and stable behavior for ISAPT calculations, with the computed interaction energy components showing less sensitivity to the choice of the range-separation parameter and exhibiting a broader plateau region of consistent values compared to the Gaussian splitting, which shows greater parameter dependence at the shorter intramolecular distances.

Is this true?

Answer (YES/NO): YES